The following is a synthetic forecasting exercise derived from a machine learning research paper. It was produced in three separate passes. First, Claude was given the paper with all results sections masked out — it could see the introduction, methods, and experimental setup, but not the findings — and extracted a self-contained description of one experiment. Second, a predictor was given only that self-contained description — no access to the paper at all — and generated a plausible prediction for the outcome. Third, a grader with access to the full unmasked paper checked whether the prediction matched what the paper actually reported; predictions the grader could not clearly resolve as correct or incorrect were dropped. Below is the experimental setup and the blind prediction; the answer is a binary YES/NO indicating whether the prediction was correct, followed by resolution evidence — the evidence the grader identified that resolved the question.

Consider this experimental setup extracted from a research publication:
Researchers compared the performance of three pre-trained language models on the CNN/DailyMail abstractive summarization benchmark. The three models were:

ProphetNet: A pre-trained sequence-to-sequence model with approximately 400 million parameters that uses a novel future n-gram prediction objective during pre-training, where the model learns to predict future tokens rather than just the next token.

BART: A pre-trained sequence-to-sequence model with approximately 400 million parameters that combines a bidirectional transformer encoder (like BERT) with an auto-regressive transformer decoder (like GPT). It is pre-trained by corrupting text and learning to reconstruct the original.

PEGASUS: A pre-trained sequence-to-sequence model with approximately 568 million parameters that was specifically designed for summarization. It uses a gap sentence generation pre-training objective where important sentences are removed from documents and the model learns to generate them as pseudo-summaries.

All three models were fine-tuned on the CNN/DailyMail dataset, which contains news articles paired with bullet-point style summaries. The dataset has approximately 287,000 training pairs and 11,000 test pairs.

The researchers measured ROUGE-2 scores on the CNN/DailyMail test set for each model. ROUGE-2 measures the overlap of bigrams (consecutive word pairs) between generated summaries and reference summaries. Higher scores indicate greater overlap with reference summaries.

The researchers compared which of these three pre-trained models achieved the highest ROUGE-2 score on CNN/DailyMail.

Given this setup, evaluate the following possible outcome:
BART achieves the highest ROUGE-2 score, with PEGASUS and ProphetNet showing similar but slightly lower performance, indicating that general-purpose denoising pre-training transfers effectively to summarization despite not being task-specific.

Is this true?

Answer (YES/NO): NO